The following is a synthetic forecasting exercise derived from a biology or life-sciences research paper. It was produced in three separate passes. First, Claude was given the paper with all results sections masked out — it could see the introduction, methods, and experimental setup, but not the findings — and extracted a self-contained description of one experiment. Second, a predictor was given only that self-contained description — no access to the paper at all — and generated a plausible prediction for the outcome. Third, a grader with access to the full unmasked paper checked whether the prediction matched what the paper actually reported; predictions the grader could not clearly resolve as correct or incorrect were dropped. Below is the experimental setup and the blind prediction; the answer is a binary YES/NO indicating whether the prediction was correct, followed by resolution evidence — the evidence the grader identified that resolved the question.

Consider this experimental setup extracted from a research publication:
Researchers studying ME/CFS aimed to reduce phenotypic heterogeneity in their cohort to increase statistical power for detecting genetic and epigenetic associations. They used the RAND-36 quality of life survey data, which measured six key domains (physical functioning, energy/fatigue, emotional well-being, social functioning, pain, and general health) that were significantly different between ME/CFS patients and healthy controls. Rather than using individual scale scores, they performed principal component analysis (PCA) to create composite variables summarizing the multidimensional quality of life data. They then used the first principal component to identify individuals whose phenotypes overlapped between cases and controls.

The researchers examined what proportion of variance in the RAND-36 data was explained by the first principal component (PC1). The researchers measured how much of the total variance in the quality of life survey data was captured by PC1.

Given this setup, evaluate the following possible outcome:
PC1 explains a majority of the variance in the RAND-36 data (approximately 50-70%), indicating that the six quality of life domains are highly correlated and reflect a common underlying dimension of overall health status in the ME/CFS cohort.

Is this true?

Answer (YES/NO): NO